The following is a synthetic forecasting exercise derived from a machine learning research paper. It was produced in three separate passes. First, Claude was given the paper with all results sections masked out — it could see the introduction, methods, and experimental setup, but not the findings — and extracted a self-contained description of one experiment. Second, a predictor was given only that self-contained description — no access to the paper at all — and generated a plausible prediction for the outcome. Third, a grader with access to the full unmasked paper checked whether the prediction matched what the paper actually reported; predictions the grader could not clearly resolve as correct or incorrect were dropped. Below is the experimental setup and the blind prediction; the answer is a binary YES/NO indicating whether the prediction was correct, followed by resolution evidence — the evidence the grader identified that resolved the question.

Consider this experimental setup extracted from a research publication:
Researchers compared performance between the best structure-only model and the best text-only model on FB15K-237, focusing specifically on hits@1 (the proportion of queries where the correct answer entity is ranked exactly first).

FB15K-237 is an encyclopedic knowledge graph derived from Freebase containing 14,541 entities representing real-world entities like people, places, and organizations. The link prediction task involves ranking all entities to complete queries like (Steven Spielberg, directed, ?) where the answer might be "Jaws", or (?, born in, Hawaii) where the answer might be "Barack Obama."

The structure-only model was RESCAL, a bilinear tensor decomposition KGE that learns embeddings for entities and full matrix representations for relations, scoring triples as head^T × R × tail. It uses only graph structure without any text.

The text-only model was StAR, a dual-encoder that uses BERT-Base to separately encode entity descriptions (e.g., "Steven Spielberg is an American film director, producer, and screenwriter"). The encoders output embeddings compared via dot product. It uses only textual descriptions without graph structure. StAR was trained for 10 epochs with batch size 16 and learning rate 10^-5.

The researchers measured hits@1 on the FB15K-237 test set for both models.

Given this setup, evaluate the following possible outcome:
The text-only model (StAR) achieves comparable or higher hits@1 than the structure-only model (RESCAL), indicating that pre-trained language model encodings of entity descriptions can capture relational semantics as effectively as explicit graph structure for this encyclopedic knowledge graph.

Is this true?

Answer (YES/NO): NO